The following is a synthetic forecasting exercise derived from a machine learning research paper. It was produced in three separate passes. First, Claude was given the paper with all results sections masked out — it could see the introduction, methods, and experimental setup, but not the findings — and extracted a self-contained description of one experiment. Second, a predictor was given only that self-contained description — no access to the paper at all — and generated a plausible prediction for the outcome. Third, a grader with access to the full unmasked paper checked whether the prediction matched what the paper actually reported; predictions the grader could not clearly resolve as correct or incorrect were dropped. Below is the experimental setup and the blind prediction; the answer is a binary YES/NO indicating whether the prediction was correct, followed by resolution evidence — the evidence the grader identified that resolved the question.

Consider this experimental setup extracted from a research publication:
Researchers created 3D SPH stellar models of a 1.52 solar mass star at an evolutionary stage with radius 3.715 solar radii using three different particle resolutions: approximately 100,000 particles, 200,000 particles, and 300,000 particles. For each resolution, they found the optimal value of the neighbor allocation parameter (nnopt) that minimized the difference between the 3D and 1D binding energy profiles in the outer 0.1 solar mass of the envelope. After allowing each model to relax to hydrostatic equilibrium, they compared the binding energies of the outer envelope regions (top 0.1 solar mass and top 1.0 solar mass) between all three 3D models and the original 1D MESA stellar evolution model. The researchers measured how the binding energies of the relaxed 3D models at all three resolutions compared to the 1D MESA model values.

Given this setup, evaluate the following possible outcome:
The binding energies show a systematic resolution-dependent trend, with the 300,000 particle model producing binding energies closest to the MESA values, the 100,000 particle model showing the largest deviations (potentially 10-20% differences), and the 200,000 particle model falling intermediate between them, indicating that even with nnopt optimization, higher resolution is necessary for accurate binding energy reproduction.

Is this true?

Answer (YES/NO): NO